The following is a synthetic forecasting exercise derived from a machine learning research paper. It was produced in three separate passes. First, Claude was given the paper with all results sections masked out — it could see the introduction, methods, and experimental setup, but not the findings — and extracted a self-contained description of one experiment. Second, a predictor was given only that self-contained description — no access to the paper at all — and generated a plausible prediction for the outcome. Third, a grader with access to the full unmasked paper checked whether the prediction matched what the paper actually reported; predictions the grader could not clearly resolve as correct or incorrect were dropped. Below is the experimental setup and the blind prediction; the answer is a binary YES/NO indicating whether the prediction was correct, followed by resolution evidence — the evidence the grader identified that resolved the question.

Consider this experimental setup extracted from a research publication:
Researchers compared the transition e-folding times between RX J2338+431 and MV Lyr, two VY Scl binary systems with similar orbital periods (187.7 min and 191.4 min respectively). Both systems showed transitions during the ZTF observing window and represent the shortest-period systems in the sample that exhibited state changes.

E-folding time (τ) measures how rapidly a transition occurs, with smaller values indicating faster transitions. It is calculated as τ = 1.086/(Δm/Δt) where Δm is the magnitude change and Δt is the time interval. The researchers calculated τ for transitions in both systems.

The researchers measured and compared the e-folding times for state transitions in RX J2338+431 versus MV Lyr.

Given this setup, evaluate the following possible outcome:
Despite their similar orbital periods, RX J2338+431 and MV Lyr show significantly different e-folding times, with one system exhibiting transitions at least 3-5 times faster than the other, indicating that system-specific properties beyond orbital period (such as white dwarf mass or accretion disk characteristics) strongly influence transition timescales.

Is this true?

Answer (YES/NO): YES